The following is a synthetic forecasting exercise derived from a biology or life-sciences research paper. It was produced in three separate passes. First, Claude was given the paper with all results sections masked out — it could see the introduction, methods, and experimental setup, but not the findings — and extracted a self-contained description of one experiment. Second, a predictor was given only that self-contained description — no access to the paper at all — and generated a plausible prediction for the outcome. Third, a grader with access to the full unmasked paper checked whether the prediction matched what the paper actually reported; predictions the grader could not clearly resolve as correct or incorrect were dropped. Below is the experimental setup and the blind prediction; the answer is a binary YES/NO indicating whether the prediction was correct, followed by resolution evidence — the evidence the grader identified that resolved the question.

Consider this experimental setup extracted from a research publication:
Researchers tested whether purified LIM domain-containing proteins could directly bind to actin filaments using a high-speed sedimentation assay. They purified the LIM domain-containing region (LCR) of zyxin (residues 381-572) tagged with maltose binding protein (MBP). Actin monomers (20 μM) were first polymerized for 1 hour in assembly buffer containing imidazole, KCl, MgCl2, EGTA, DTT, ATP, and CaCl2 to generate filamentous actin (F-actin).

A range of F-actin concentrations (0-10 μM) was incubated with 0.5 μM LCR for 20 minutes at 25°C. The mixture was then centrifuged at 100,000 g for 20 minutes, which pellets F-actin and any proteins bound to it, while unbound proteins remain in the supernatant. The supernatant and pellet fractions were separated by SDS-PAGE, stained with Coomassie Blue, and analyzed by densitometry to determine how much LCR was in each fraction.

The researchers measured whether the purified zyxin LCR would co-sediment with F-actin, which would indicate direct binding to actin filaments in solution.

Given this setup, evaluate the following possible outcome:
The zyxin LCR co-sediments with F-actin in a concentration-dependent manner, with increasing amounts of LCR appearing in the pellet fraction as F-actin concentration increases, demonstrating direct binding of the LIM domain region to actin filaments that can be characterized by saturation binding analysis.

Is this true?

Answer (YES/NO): NO